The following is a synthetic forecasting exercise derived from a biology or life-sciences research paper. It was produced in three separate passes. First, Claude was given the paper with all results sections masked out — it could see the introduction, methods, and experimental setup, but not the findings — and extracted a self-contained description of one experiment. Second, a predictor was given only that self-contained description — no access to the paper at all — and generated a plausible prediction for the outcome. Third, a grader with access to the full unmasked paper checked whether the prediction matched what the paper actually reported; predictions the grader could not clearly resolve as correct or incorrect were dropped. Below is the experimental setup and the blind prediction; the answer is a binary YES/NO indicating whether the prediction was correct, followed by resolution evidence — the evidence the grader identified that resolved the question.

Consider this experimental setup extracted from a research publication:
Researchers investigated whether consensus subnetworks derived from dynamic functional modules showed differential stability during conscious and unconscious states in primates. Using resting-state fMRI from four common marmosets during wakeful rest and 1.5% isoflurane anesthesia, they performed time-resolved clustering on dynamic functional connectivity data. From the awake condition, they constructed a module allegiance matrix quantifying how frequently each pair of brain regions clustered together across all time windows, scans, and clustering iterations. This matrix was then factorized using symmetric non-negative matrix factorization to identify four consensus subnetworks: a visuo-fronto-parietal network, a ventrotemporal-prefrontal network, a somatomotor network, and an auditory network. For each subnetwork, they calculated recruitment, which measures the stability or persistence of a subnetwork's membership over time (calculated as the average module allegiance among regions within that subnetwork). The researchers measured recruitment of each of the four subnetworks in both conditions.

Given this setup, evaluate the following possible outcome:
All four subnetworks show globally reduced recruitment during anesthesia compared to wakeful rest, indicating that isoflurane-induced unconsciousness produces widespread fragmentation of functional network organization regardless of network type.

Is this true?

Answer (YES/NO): NO